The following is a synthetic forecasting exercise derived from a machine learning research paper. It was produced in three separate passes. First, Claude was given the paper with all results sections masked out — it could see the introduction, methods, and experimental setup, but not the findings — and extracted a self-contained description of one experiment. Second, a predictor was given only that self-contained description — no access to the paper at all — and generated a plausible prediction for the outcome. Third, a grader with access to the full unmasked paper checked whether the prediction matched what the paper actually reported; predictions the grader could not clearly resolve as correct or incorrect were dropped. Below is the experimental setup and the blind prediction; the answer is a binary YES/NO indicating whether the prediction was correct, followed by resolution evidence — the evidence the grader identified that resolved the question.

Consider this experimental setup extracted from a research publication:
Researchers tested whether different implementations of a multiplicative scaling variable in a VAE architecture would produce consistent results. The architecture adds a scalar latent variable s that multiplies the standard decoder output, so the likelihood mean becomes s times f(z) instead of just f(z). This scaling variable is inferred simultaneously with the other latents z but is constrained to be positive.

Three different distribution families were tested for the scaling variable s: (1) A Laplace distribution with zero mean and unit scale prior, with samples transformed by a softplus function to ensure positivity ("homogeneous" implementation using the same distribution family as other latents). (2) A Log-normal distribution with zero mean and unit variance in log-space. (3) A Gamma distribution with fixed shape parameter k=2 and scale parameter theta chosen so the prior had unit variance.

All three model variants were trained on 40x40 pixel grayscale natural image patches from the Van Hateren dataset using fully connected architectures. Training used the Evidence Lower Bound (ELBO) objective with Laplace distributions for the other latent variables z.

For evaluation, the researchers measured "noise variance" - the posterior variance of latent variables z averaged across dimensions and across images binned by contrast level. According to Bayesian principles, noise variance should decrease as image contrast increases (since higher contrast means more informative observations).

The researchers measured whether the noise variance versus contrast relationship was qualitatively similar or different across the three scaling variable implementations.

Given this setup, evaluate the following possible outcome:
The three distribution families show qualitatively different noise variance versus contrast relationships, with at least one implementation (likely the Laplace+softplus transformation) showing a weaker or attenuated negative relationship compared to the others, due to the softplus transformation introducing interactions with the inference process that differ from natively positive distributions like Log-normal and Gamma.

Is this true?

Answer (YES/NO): NO